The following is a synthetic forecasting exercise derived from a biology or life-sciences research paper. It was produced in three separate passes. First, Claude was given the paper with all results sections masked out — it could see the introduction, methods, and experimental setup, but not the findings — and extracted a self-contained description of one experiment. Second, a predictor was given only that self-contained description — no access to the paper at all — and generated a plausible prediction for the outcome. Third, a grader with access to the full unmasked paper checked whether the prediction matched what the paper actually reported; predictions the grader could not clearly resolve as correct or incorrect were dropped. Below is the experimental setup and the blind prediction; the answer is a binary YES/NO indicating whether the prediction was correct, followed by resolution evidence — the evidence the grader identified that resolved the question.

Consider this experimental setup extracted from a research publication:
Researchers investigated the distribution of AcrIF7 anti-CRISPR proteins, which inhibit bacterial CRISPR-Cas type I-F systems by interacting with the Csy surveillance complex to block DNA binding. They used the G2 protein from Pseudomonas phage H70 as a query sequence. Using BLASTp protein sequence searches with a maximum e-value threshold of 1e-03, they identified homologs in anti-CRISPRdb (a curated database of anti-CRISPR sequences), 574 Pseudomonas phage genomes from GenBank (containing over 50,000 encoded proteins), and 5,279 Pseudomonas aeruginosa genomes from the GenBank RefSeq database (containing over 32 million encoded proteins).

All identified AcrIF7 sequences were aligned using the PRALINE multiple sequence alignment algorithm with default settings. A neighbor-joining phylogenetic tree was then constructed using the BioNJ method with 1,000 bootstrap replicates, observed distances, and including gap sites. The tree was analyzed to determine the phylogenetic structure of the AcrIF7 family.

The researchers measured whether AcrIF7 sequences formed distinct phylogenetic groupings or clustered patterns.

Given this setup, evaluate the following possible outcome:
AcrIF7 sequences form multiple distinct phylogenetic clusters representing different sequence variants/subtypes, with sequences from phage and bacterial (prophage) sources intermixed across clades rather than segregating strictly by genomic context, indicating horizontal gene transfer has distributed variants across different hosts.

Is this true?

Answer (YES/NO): YES